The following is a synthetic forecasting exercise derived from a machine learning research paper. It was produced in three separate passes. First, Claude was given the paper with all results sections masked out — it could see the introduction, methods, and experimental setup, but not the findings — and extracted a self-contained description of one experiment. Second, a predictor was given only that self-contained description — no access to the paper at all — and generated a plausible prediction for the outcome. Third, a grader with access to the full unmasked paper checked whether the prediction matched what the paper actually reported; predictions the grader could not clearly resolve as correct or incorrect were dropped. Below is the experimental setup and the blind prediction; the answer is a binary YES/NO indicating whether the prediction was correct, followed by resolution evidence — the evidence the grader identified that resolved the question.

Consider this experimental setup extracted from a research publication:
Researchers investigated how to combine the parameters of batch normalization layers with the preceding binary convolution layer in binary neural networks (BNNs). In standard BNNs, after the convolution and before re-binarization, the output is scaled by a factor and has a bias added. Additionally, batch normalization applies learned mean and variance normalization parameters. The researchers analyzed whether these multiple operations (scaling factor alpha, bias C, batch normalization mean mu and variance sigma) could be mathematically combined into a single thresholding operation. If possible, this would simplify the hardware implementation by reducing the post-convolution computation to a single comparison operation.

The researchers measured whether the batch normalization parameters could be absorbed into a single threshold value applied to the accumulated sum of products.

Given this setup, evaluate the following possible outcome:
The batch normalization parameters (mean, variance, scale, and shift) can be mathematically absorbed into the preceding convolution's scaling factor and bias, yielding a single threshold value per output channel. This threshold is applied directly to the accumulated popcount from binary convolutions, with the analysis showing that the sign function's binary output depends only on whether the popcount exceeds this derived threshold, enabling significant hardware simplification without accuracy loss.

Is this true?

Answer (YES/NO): YES